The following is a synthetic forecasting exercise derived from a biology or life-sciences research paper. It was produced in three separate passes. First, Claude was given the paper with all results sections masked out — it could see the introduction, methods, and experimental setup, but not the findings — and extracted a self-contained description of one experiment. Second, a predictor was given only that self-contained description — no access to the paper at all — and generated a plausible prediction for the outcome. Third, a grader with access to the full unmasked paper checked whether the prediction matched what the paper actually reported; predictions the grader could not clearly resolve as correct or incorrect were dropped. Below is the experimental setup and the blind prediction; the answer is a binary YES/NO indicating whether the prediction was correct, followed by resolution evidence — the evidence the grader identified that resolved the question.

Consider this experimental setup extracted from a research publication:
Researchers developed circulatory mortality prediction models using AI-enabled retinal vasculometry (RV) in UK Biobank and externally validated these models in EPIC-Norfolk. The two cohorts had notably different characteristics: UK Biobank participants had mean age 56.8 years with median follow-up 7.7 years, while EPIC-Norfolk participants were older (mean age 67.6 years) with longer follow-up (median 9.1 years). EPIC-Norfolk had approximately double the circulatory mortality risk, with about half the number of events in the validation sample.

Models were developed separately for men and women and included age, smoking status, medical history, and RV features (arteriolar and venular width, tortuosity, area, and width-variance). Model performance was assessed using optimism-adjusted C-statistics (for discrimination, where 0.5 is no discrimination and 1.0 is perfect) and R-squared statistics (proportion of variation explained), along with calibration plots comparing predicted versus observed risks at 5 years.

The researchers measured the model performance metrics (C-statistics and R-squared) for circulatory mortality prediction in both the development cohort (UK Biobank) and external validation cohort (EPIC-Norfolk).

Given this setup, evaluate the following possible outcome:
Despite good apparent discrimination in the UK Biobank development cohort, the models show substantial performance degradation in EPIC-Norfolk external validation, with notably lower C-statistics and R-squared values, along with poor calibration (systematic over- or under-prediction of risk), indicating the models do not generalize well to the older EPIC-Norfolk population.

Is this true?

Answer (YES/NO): NO